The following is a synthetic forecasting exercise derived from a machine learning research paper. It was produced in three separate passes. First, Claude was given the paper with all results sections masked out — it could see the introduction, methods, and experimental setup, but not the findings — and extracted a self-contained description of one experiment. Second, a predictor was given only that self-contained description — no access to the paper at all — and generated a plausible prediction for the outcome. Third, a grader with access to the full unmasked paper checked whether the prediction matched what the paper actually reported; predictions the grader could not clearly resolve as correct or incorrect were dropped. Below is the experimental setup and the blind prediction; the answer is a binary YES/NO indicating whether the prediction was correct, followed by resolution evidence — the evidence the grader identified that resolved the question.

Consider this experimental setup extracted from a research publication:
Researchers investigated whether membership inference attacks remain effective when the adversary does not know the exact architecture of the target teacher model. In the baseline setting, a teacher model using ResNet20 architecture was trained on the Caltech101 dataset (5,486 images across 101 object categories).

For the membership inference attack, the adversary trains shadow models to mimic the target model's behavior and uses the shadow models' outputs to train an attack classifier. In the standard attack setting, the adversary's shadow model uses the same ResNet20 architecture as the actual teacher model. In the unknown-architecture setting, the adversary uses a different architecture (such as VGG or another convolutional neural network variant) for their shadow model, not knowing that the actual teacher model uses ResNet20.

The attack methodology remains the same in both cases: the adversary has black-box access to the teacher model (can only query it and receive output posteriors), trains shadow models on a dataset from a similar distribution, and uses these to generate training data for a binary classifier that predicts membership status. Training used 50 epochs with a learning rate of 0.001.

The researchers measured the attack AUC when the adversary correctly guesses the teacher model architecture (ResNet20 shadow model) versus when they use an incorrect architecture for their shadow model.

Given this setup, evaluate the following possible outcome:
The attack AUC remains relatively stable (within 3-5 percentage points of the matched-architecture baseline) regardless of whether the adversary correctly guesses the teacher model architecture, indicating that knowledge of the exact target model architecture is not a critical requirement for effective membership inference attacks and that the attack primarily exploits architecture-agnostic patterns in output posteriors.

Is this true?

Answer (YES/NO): YES